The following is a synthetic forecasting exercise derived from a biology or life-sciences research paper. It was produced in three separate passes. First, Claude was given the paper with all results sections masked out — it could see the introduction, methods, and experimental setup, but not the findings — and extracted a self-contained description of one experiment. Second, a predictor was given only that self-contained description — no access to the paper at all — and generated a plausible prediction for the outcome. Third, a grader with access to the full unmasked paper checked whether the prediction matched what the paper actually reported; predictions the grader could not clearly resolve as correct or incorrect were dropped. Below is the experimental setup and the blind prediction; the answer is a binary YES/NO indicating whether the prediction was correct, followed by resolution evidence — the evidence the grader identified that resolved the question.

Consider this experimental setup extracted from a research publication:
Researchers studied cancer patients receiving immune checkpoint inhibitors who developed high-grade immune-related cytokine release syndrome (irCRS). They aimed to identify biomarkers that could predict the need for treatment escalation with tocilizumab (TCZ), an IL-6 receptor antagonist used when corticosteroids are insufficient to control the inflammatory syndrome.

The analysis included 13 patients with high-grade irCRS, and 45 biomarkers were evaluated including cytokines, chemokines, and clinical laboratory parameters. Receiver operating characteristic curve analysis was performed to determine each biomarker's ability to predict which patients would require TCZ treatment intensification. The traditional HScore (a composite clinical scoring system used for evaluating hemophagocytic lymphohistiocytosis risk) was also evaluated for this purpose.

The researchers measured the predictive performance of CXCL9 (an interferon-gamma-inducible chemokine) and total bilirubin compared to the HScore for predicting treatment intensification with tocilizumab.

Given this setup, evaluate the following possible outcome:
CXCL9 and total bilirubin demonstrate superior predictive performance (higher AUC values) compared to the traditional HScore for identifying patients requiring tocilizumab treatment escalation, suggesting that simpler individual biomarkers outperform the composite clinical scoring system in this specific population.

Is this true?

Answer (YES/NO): YES